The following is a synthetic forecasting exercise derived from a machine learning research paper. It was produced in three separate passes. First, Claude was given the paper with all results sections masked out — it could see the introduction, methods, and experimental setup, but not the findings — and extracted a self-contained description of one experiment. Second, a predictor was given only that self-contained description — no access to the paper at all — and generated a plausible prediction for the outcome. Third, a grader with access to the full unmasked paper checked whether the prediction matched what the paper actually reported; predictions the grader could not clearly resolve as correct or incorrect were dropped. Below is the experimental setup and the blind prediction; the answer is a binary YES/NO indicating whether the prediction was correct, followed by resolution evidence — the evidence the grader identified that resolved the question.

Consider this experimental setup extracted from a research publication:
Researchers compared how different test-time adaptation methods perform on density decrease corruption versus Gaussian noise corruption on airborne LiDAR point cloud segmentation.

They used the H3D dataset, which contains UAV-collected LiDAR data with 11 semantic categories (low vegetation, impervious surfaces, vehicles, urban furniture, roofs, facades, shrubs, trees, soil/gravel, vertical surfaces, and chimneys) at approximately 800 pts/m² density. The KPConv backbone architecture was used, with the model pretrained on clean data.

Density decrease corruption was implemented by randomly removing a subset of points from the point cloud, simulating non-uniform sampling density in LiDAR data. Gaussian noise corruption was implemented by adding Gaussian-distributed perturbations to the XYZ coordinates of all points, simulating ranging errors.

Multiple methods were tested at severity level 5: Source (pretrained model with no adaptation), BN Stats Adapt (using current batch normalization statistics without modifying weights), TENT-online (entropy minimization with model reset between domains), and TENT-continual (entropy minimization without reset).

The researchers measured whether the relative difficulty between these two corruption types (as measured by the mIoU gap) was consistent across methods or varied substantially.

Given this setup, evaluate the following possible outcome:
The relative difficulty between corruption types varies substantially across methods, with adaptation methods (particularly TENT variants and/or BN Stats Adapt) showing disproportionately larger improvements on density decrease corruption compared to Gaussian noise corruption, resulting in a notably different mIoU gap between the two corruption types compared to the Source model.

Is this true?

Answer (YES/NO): NO